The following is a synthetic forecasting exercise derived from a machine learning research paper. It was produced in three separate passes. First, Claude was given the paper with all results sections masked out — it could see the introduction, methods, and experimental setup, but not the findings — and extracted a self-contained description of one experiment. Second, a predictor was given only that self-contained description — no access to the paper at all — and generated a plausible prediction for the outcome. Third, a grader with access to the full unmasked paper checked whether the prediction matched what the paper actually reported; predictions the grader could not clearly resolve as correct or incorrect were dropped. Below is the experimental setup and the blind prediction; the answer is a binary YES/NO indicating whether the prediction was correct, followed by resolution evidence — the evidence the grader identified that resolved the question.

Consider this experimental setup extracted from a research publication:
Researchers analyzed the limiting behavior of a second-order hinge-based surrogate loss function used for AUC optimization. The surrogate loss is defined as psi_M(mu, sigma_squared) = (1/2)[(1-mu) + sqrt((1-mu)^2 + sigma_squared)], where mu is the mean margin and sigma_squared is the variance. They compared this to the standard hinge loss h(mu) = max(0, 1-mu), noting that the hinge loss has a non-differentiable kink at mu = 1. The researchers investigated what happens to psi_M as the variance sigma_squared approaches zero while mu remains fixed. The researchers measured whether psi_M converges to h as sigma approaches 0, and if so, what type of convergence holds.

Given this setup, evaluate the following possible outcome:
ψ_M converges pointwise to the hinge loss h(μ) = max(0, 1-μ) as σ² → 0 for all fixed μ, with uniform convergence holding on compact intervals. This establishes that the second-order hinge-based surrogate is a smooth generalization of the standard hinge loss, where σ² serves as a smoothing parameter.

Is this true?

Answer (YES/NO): YES